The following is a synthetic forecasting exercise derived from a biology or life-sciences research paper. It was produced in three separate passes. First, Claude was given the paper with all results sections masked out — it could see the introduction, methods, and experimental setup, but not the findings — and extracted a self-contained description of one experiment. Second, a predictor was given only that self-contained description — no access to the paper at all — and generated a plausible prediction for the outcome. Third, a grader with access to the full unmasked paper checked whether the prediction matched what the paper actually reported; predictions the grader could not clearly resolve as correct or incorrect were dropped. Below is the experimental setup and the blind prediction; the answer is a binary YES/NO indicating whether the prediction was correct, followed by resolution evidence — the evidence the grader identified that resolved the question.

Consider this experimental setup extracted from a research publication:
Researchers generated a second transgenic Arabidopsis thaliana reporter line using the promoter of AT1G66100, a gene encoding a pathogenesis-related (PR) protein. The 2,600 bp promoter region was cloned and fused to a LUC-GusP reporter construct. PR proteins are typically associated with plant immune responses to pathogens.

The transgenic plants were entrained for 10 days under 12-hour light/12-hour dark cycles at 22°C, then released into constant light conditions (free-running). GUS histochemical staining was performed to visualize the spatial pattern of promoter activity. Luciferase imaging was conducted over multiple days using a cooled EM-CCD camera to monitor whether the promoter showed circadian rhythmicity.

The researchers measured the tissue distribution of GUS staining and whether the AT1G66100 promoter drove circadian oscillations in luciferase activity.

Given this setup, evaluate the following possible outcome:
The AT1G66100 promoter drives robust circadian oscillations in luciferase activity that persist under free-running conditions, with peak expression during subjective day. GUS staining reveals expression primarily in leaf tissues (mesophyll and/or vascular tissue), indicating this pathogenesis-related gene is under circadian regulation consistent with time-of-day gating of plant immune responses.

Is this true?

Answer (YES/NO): NO